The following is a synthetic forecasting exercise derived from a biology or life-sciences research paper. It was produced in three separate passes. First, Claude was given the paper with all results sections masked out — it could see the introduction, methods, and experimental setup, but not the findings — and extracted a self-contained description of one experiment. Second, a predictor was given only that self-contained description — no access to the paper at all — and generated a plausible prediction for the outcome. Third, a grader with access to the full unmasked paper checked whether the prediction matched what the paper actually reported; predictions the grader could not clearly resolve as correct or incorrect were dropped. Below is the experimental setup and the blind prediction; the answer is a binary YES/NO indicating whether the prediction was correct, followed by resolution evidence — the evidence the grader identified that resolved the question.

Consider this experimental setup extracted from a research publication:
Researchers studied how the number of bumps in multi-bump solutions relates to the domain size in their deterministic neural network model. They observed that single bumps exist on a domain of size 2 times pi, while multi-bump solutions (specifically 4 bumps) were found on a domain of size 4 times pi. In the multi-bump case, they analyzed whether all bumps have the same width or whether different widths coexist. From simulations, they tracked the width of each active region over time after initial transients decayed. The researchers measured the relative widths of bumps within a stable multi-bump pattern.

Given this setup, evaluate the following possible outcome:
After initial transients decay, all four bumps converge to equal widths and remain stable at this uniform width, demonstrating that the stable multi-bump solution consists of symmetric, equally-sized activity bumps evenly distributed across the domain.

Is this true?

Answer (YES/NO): YES